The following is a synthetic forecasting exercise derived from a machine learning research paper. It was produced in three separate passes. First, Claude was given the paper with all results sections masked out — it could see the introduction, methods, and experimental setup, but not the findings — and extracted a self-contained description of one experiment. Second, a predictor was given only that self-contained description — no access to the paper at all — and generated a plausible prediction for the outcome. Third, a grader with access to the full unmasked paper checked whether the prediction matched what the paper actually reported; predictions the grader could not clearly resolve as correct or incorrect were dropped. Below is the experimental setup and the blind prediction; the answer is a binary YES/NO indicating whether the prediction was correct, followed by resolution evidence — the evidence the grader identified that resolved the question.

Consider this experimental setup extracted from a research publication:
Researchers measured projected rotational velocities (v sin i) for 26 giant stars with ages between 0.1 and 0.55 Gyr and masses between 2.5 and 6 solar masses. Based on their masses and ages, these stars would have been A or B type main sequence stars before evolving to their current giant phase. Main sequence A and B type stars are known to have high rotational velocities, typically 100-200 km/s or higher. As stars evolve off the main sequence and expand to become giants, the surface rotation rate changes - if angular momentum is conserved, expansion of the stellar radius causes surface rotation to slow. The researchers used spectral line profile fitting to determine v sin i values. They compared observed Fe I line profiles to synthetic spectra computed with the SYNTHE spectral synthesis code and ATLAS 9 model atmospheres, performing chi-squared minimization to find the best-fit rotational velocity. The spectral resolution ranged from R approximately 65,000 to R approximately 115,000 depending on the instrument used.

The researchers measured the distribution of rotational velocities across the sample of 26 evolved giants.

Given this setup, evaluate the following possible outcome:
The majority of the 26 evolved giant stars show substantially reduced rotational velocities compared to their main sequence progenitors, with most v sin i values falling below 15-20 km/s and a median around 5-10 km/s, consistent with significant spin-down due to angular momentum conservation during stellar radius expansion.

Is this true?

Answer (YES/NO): YES